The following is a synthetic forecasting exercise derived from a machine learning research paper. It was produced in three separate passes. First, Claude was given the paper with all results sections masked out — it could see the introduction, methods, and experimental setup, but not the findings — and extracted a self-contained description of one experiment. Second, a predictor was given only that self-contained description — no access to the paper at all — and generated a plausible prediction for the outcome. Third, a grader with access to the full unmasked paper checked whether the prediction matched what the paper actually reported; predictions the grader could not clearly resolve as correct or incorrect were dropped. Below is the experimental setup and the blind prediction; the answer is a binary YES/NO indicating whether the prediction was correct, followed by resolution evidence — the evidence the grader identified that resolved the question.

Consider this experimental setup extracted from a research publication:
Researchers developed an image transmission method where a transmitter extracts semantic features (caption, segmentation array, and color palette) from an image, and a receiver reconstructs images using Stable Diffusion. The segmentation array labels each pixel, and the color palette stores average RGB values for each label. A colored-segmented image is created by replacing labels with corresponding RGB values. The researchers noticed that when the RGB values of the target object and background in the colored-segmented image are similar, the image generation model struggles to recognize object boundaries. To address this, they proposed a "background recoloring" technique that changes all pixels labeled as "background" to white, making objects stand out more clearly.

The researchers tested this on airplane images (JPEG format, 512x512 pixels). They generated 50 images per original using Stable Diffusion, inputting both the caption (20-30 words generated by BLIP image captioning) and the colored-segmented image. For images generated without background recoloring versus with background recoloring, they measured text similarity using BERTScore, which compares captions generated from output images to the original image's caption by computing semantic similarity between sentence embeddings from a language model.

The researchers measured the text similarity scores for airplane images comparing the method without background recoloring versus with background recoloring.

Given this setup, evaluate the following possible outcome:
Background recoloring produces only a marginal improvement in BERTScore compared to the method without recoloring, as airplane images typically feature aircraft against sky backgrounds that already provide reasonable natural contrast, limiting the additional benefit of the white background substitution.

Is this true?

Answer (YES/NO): NO